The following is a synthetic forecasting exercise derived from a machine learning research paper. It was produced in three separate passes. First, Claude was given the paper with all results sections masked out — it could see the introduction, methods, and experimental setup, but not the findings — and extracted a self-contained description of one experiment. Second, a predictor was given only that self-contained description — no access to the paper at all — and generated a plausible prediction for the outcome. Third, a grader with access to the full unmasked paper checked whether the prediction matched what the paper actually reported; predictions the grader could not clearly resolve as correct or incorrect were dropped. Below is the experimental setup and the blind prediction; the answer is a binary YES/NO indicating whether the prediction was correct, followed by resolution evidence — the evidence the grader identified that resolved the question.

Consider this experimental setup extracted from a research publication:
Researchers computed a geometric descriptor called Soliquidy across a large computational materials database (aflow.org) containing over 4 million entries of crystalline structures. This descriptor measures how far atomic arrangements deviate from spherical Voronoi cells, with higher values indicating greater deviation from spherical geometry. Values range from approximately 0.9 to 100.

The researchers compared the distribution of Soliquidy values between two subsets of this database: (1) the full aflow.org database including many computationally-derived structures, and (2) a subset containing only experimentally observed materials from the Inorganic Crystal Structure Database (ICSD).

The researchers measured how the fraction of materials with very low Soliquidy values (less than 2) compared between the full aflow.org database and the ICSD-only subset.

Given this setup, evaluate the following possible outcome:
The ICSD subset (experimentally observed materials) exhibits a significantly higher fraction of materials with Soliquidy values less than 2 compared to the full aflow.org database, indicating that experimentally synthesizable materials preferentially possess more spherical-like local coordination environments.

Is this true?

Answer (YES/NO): NO